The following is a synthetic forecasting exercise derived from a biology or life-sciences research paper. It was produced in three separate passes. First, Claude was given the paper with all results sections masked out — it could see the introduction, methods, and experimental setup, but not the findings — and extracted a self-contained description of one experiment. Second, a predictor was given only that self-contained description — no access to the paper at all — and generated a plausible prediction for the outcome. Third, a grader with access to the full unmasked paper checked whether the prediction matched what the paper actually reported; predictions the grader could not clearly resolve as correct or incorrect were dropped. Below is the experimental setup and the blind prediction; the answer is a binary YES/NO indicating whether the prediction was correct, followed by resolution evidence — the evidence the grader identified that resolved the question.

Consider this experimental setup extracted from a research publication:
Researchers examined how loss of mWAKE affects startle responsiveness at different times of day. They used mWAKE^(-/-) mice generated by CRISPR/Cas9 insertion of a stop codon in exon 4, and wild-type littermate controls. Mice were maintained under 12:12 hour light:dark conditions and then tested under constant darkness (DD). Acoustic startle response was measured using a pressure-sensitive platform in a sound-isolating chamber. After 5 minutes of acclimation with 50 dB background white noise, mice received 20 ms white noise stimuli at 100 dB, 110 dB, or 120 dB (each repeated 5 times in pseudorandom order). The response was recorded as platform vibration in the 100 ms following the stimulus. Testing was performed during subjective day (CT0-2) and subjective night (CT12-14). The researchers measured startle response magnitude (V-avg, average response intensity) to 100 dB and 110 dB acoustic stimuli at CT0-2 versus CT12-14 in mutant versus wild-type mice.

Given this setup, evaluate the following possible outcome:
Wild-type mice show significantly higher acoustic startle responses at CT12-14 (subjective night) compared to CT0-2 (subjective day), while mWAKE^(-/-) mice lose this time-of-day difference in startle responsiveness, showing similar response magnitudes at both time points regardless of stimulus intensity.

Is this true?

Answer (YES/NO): NO